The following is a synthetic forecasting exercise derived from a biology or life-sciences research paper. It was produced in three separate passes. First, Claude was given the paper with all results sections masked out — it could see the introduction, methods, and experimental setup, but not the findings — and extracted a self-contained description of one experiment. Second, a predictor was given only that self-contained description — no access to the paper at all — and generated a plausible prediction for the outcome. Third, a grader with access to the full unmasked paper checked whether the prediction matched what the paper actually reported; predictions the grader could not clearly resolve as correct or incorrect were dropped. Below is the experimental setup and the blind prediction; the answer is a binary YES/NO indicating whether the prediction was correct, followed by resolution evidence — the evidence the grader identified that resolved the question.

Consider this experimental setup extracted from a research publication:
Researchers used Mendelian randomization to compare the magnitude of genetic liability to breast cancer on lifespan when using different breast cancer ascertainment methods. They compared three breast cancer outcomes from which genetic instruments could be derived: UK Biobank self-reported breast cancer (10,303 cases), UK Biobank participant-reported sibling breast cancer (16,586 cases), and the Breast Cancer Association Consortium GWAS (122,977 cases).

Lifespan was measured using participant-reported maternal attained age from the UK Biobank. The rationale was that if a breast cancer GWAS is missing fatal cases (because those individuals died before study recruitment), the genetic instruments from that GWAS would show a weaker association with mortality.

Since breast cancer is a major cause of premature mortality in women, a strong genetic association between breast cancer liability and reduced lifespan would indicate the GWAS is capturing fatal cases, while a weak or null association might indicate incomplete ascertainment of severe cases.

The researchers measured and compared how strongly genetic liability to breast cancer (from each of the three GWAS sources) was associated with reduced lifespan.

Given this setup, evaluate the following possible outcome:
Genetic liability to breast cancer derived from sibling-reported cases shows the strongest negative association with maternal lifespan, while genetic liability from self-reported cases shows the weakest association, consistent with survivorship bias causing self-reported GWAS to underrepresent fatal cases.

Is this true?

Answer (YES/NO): NO